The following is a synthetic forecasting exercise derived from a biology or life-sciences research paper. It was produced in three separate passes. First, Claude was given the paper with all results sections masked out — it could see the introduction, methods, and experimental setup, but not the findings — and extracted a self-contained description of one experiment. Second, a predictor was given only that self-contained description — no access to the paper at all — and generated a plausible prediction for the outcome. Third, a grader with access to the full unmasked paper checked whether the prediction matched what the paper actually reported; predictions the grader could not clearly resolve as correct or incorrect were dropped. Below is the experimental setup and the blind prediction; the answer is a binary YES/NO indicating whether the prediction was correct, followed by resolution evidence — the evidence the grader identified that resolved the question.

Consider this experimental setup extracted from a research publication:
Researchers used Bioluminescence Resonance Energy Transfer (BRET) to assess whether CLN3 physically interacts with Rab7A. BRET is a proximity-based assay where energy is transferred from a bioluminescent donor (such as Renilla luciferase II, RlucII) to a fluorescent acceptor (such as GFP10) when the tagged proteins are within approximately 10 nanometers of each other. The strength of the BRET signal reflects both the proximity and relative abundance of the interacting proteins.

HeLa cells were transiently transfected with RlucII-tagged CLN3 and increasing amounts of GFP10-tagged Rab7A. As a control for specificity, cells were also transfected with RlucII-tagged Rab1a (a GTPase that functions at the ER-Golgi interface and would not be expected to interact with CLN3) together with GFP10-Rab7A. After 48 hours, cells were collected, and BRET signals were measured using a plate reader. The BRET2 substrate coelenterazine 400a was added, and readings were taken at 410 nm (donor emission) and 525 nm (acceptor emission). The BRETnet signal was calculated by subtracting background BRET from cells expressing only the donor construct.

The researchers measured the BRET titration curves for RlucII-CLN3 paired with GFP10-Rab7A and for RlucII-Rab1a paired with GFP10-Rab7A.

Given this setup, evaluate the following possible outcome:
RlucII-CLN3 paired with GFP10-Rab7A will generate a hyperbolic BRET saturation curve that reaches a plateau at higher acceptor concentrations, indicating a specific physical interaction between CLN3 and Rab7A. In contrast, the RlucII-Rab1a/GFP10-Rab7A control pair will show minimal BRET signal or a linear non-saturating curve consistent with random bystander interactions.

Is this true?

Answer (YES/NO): NO